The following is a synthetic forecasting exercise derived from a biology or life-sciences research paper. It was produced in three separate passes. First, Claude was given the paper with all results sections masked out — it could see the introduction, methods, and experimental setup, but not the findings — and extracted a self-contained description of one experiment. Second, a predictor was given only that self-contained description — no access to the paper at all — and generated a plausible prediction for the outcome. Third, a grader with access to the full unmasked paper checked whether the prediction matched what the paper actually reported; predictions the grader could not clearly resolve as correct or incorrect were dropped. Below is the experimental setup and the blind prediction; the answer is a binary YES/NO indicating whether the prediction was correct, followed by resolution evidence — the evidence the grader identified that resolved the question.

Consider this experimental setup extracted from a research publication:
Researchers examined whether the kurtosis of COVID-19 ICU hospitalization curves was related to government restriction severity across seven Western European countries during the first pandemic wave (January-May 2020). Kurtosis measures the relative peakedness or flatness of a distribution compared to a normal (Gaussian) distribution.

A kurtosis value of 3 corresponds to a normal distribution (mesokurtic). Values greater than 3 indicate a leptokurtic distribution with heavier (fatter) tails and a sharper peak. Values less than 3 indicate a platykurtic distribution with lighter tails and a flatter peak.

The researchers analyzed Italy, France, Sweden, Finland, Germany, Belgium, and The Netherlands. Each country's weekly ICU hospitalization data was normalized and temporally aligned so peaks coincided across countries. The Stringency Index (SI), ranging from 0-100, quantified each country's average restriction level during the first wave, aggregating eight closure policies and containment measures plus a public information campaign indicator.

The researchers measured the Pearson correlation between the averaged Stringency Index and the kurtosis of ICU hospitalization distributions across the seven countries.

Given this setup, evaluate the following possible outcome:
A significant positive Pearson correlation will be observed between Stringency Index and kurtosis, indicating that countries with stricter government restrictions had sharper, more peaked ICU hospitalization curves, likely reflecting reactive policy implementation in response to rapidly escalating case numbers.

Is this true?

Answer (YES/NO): NO